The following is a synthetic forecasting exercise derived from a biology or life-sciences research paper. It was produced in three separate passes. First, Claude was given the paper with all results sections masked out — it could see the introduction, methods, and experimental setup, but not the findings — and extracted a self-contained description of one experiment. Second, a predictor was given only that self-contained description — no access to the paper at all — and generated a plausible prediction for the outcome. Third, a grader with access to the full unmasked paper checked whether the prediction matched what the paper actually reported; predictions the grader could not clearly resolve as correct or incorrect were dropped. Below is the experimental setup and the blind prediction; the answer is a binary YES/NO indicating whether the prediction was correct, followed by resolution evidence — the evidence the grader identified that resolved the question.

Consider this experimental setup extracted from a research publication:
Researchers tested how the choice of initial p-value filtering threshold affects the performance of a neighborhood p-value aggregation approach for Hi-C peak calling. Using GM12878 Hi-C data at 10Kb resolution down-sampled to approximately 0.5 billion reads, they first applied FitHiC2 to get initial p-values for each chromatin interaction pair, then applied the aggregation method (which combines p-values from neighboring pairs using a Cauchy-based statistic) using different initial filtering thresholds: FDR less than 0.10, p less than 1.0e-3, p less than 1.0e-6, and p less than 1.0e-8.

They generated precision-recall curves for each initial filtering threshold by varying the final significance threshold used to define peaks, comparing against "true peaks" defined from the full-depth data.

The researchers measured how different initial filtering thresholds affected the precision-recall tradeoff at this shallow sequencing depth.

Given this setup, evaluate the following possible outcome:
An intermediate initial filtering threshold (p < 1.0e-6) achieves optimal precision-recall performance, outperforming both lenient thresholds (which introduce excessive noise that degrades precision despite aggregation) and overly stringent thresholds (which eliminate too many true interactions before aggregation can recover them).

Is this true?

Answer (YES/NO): NO